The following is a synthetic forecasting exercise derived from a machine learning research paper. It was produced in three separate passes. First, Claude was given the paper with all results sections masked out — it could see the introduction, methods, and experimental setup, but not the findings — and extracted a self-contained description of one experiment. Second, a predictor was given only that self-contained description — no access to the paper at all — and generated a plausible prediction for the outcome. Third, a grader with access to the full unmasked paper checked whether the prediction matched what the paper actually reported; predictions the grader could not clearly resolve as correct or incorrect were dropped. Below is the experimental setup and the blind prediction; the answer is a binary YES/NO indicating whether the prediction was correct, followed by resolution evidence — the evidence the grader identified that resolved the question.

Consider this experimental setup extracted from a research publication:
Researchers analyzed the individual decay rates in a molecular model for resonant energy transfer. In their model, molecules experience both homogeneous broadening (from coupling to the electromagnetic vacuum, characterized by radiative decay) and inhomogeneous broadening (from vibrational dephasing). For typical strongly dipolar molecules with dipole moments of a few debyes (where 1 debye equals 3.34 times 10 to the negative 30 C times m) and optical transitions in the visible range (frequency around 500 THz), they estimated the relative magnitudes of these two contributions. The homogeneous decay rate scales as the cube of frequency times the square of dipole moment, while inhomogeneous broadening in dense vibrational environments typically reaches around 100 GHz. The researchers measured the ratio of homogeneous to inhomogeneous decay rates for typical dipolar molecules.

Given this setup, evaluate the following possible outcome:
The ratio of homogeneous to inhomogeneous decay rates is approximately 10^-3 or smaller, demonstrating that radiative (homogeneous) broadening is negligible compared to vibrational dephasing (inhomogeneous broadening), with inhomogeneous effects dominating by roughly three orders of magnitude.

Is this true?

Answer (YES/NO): NO